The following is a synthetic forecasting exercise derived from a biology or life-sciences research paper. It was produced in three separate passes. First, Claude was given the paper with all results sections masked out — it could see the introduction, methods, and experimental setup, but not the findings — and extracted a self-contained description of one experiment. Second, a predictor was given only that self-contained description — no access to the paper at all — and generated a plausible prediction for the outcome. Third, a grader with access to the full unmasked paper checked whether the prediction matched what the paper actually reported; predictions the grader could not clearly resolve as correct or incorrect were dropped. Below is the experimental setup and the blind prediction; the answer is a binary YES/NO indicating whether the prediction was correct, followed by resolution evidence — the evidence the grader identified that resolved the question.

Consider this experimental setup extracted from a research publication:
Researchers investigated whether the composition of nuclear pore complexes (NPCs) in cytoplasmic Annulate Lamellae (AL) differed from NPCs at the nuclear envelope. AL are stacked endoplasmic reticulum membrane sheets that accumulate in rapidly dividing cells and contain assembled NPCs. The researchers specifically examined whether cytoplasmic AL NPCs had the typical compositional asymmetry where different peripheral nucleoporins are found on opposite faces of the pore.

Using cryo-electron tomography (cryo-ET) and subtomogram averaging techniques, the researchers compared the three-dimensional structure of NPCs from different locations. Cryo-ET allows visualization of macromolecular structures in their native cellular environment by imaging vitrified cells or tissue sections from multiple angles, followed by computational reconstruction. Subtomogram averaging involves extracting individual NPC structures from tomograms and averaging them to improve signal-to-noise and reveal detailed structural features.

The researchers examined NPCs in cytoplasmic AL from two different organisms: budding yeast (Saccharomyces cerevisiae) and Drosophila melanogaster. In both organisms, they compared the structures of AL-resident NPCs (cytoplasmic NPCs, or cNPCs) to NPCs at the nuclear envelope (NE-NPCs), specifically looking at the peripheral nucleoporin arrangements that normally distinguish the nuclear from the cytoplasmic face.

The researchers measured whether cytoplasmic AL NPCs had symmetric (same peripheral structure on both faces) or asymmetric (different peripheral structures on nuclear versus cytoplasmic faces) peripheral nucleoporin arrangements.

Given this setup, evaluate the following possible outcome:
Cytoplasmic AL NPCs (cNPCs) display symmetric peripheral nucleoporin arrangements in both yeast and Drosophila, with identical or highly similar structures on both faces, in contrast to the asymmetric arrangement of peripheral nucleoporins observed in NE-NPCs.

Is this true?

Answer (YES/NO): NO